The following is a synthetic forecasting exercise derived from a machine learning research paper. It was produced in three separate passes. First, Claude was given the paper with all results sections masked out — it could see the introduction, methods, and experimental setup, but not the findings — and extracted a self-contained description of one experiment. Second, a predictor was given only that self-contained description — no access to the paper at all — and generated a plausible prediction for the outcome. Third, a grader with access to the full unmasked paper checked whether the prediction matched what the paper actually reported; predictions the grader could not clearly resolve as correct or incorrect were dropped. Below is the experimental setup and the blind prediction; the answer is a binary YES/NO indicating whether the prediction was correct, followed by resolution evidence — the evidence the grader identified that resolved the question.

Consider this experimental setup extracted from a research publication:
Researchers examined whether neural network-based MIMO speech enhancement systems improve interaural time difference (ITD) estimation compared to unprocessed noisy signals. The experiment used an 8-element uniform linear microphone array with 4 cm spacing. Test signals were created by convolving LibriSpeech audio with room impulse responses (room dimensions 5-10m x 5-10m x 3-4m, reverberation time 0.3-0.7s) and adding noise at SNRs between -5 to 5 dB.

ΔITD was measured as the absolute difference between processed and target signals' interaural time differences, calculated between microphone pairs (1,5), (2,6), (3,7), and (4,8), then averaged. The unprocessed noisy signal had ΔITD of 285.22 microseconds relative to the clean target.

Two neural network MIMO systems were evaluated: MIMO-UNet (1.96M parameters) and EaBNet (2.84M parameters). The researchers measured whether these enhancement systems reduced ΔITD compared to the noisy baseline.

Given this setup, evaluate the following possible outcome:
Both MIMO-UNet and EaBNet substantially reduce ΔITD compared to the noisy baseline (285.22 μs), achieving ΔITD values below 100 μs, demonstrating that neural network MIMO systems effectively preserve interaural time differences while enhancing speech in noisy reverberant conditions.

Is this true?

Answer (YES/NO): NO